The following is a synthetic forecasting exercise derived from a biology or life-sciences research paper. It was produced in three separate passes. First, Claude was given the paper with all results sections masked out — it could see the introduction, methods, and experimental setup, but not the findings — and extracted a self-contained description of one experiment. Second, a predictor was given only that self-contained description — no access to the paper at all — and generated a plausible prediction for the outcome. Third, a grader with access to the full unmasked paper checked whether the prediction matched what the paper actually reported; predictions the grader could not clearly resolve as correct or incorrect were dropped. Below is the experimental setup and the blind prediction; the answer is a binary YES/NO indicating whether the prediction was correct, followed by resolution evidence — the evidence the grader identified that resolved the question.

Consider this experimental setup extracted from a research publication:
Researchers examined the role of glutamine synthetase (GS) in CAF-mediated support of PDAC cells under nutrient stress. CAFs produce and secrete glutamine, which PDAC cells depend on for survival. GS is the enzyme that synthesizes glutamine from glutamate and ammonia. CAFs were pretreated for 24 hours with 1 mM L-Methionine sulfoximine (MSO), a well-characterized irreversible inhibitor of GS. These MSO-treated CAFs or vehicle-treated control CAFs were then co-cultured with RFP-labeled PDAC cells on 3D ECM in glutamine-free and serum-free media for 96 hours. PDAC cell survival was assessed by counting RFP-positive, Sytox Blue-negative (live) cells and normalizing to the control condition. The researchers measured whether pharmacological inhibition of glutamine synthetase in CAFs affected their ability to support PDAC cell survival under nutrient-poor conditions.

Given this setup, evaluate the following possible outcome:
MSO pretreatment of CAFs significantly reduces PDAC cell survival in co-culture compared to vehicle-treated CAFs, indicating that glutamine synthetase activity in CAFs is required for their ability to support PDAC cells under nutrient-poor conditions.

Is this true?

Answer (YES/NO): NO